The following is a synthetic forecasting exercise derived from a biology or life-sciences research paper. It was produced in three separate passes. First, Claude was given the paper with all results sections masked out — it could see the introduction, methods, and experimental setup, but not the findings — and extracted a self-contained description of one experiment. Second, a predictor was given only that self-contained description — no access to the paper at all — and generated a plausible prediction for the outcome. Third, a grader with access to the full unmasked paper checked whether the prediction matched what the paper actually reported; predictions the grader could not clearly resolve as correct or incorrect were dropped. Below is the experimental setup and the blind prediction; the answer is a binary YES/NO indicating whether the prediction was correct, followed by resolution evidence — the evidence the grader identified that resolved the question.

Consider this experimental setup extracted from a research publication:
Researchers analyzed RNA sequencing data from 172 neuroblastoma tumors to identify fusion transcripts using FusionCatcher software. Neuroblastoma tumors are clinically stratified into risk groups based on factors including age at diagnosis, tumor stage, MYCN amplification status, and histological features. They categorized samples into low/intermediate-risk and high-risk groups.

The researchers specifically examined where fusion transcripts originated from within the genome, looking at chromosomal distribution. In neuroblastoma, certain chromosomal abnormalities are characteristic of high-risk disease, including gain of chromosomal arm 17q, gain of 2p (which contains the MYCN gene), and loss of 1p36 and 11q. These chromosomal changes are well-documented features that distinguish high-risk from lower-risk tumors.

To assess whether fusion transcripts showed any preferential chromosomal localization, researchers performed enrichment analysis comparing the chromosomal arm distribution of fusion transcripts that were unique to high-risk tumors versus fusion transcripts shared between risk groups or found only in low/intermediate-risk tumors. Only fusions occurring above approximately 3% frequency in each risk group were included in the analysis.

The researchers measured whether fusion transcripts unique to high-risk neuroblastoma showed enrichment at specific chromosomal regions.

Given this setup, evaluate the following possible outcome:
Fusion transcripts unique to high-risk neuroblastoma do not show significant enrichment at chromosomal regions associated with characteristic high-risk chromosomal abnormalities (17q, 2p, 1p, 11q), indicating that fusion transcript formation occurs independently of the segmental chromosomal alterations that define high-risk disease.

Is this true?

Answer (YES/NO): NO